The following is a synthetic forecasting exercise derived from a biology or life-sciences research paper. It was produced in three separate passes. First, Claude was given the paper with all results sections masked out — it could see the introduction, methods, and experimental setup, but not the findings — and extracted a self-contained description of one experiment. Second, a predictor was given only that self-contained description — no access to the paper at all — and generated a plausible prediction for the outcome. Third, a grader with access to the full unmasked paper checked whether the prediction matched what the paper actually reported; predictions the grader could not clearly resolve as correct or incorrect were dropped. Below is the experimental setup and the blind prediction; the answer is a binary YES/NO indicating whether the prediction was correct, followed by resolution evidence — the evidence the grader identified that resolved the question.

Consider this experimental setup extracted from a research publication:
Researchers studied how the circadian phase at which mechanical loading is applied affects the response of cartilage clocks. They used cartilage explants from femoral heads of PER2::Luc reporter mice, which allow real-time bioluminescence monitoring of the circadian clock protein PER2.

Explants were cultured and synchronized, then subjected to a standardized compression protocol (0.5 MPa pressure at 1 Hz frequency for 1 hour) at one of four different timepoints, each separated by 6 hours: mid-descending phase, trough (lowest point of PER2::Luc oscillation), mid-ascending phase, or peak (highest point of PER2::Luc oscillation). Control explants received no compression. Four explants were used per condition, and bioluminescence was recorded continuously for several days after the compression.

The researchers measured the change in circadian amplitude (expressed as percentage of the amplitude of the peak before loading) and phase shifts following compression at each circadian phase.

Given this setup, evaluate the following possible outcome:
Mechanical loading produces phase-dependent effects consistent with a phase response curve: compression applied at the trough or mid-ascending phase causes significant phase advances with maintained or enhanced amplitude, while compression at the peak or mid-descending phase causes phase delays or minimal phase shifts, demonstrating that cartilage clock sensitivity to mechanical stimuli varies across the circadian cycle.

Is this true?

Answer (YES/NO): NO